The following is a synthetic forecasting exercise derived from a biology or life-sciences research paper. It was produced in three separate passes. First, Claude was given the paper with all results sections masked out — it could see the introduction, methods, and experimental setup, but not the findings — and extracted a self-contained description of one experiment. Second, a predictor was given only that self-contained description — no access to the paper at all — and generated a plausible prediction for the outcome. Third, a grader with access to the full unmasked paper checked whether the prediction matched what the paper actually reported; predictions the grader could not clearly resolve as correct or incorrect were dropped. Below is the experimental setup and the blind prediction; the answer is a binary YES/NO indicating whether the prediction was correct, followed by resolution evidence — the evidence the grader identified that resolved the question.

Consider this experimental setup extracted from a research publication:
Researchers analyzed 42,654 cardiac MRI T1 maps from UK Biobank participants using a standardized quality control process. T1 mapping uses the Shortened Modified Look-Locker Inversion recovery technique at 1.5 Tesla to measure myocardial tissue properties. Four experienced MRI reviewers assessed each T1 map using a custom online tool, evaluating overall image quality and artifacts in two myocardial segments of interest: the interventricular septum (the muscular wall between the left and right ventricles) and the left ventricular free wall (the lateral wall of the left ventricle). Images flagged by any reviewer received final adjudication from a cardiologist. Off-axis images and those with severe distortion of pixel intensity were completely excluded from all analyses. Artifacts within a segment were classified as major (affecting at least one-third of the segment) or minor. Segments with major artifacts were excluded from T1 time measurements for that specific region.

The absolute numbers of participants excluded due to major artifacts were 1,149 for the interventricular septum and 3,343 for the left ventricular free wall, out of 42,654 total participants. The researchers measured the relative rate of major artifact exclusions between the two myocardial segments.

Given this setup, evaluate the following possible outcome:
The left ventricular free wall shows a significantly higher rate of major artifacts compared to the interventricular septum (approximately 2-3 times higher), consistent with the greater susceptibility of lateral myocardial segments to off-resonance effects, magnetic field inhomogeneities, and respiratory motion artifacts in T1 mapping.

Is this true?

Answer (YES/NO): YES